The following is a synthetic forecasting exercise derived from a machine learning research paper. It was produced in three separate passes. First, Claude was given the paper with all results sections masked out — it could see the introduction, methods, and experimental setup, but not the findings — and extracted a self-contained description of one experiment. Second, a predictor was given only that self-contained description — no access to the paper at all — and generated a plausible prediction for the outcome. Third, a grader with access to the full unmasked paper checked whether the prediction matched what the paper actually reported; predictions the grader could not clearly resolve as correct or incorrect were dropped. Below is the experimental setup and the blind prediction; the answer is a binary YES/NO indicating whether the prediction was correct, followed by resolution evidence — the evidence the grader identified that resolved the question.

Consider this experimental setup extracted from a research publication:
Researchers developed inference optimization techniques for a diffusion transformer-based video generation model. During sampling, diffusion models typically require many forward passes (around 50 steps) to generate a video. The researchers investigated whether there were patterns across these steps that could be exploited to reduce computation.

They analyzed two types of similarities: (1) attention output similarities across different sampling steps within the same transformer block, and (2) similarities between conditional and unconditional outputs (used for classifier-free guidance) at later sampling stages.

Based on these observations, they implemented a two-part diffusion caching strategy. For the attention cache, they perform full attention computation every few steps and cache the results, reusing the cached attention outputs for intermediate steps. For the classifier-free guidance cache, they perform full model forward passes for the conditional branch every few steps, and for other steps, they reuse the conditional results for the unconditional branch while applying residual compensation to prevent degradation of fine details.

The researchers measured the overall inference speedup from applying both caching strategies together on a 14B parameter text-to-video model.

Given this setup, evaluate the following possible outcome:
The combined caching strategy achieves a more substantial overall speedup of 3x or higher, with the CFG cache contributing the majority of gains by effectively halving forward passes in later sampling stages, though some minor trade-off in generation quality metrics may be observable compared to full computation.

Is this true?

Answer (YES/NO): NO